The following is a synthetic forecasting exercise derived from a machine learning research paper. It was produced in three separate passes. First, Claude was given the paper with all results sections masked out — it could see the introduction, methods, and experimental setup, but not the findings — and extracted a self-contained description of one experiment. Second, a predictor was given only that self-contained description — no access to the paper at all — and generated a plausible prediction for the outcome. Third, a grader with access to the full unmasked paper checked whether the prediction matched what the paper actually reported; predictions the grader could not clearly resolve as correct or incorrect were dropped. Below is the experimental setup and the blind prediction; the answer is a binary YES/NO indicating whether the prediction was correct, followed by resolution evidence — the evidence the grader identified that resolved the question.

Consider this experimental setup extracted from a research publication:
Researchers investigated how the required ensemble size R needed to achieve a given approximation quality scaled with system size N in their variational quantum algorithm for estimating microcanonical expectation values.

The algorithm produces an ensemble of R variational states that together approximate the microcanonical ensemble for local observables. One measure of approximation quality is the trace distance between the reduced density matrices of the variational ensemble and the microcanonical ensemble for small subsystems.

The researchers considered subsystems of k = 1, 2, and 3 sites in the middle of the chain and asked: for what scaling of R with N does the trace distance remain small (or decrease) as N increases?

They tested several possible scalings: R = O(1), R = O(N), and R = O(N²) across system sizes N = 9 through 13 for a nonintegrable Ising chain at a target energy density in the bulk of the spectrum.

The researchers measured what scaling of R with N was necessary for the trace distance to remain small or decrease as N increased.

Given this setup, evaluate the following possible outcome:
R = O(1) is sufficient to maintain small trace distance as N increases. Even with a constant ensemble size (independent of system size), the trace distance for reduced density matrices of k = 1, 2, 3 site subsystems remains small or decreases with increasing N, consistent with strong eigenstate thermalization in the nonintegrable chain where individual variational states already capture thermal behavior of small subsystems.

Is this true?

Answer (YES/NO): NO